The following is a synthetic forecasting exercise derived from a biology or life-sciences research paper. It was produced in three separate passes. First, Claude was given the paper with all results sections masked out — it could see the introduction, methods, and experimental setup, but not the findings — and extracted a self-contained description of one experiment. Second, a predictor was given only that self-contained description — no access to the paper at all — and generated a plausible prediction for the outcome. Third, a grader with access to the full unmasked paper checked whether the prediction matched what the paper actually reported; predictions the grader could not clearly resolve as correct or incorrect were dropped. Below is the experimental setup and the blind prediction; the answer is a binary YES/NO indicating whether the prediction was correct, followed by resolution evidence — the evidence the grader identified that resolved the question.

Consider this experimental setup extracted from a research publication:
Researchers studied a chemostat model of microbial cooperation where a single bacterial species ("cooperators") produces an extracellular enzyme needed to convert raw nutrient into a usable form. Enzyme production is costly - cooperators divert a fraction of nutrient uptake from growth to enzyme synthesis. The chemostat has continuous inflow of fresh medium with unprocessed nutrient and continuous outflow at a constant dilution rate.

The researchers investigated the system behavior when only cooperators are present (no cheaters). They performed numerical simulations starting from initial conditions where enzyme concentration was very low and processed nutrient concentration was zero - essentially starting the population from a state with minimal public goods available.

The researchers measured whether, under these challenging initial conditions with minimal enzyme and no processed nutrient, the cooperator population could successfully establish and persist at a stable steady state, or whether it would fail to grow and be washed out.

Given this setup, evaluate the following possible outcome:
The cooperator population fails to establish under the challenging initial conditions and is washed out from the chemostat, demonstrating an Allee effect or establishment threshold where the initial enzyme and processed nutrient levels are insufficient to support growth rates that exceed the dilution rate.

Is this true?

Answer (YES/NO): NO